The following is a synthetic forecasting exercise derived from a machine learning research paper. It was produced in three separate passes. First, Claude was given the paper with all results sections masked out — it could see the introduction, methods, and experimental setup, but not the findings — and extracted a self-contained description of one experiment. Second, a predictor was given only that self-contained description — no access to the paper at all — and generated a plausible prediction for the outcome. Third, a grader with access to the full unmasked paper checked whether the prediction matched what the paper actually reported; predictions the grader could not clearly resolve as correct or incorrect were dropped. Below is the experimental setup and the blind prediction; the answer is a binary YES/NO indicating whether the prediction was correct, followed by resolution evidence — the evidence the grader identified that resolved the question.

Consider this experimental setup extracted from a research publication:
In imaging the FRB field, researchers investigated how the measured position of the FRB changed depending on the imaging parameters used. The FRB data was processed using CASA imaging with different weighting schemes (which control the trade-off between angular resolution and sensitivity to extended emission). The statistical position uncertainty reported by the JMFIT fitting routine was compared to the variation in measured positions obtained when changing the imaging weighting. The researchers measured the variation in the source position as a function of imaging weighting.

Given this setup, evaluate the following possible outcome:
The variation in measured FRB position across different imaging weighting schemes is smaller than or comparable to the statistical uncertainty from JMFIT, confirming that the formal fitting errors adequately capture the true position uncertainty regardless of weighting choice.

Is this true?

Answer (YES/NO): NO